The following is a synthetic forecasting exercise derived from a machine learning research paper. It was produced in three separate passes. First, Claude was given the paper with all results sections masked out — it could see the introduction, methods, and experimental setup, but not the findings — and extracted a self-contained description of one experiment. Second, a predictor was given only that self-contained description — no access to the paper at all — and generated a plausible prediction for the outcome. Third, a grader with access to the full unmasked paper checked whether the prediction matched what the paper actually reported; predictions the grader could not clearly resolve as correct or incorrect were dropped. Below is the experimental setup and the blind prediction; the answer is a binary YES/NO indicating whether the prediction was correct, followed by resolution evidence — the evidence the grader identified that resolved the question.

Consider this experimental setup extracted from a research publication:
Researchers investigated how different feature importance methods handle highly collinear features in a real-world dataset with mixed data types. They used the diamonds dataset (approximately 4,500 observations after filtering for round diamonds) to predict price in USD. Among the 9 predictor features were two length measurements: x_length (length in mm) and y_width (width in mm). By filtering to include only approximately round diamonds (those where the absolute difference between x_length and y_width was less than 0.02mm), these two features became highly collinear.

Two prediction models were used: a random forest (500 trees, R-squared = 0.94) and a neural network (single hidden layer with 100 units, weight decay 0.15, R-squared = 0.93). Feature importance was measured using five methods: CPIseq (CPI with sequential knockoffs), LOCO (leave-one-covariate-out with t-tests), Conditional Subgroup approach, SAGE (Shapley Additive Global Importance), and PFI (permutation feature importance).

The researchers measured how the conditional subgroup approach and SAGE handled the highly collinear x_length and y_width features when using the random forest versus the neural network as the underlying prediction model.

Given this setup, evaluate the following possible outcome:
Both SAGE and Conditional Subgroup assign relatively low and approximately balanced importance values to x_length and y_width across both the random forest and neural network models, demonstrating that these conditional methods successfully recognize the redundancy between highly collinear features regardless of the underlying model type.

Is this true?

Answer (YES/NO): NO